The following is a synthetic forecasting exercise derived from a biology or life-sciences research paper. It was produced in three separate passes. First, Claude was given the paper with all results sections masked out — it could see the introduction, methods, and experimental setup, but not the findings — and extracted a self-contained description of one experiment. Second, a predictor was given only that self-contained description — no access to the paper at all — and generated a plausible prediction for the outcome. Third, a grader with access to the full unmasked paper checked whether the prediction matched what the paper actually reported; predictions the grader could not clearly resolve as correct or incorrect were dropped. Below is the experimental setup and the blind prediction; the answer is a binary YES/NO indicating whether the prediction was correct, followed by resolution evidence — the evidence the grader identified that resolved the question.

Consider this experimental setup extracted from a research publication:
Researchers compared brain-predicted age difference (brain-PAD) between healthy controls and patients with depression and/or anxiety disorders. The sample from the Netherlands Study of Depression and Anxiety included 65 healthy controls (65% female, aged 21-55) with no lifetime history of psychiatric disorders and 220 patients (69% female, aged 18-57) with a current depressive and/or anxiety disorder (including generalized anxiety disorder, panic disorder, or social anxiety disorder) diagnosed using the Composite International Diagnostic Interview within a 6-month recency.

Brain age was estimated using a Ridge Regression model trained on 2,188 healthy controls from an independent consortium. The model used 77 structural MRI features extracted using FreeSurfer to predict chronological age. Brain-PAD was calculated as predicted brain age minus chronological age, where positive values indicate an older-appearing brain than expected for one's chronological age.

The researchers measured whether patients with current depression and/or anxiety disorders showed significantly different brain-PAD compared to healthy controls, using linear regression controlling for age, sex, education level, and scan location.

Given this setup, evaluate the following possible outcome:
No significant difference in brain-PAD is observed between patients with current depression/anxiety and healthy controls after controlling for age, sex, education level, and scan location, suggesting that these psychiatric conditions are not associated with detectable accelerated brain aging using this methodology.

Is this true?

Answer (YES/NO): YES